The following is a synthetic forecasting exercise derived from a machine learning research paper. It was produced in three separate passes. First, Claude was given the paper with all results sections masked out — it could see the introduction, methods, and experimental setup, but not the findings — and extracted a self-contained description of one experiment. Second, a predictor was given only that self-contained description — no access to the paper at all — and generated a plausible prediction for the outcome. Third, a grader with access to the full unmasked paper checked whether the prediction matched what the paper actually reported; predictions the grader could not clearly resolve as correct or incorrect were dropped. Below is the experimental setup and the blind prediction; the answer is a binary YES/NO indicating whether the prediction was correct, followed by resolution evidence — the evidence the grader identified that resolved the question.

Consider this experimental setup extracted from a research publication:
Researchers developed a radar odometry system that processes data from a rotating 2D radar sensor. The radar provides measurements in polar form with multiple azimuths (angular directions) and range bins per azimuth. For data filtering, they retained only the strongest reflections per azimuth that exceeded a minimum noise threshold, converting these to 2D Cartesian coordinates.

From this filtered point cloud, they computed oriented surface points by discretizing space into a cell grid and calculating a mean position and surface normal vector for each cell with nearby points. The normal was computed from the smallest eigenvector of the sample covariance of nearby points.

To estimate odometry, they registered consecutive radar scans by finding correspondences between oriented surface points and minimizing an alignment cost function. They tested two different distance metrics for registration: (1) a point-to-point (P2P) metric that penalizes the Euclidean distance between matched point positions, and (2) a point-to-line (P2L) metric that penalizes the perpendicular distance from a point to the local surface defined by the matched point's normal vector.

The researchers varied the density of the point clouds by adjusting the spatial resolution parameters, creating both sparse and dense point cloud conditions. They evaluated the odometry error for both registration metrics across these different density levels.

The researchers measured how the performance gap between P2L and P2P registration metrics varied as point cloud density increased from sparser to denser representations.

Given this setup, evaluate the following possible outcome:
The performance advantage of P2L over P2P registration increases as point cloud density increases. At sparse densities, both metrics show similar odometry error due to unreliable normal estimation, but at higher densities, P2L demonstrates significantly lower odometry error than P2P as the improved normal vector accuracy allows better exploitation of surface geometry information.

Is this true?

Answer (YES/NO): NO